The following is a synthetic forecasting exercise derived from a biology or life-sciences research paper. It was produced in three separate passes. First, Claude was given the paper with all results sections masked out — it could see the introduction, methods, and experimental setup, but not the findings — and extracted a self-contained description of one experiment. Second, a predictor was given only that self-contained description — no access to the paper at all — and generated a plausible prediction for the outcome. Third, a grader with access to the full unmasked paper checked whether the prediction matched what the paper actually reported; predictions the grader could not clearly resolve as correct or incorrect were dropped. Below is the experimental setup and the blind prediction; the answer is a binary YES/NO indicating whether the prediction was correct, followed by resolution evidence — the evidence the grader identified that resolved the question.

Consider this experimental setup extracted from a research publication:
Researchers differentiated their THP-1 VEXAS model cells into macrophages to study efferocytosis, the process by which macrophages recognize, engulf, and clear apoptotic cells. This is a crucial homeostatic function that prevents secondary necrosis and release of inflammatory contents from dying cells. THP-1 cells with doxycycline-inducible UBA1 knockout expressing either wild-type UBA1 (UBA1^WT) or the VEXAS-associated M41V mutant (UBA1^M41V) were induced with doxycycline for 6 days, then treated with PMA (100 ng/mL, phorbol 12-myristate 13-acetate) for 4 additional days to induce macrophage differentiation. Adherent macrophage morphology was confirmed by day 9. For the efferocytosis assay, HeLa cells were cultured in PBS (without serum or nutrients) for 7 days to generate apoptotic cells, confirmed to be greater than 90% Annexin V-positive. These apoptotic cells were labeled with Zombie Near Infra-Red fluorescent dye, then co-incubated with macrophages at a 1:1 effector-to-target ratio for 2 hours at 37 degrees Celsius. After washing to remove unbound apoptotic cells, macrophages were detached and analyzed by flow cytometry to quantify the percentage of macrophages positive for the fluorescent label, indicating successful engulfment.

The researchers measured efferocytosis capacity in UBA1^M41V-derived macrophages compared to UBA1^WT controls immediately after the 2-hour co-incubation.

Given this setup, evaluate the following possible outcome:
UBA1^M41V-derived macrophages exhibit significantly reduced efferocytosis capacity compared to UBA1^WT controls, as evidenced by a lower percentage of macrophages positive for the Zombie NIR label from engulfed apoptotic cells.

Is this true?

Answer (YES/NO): NO